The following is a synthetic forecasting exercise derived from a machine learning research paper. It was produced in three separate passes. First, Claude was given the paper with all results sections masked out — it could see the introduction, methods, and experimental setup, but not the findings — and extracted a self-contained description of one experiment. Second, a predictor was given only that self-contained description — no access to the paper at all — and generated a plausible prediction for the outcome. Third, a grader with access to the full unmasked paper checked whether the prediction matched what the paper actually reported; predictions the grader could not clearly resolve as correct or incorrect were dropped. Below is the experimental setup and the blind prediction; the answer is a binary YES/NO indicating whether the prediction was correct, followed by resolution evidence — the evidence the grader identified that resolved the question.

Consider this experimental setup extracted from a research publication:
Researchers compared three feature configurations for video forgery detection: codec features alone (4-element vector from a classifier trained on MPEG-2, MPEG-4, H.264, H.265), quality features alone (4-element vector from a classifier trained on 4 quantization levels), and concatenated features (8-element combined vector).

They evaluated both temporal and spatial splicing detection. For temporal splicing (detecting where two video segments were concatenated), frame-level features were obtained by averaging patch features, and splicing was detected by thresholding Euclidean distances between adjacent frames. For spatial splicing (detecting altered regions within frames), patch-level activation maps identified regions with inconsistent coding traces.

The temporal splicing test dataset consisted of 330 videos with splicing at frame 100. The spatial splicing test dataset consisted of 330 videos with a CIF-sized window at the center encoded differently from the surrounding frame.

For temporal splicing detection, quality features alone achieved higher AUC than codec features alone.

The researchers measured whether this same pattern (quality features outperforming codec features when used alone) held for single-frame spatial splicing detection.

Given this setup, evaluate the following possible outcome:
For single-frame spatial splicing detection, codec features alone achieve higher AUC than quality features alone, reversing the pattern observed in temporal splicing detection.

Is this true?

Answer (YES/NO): YES